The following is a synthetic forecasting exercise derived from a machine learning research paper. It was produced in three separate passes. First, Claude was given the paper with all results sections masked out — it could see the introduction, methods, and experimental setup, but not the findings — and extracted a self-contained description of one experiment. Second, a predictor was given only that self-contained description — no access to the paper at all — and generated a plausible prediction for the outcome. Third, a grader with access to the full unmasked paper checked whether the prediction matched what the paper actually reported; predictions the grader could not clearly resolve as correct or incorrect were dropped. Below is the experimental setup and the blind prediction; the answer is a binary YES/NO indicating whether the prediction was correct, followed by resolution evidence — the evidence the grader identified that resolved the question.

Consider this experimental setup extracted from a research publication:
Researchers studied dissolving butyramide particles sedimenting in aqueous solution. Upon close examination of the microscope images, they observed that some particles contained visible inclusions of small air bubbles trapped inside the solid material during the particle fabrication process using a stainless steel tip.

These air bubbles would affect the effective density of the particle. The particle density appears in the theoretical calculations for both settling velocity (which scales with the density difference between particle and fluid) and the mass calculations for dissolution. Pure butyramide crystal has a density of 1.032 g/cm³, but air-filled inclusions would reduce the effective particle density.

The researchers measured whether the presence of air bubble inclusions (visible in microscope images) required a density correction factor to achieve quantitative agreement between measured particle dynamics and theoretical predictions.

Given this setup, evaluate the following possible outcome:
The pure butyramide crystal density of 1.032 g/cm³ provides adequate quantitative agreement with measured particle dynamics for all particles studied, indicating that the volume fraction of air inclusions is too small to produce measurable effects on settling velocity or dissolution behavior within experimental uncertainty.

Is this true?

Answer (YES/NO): NO